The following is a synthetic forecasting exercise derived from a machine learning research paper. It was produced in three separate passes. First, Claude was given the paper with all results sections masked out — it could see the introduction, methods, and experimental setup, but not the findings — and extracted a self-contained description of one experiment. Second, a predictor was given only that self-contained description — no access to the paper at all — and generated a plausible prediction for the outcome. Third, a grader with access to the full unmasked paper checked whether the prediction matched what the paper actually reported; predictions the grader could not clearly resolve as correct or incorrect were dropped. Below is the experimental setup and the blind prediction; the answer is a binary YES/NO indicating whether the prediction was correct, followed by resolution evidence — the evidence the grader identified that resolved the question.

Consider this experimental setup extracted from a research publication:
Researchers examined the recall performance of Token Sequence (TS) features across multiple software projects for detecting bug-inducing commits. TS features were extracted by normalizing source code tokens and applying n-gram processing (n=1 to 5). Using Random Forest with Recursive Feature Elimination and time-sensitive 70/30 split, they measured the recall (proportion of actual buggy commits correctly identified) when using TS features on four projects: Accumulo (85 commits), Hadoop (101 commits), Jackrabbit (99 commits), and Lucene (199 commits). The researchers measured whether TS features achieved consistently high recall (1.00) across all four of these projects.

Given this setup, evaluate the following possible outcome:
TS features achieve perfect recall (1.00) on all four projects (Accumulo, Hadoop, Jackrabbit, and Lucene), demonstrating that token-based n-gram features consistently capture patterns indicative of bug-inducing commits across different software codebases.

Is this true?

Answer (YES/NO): YES